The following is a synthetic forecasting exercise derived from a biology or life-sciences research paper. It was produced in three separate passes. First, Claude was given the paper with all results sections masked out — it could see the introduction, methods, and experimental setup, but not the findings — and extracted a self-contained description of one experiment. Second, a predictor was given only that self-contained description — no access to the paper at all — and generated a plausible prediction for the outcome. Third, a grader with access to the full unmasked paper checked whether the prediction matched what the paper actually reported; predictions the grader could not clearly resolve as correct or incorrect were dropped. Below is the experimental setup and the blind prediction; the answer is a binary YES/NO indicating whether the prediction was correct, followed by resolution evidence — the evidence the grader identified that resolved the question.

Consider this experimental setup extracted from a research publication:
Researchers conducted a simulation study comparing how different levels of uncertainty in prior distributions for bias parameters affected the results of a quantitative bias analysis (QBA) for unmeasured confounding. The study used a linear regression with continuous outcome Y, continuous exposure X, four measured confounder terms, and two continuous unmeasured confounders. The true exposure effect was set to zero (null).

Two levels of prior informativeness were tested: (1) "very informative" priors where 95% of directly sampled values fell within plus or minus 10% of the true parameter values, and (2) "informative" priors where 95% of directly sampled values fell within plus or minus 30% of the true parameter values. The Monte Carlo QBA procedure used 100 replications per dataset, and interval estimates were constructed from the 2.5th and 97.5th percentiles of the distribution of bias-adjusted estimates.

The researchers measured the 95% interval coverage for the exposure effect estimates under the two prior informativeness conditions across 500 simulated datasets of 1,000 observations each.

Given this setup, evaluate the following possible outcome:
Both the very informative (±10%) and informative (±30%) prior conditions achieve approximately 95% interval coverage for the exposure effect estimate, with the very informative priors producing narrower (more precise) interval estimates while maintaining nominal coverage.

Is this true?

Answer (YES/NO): NO